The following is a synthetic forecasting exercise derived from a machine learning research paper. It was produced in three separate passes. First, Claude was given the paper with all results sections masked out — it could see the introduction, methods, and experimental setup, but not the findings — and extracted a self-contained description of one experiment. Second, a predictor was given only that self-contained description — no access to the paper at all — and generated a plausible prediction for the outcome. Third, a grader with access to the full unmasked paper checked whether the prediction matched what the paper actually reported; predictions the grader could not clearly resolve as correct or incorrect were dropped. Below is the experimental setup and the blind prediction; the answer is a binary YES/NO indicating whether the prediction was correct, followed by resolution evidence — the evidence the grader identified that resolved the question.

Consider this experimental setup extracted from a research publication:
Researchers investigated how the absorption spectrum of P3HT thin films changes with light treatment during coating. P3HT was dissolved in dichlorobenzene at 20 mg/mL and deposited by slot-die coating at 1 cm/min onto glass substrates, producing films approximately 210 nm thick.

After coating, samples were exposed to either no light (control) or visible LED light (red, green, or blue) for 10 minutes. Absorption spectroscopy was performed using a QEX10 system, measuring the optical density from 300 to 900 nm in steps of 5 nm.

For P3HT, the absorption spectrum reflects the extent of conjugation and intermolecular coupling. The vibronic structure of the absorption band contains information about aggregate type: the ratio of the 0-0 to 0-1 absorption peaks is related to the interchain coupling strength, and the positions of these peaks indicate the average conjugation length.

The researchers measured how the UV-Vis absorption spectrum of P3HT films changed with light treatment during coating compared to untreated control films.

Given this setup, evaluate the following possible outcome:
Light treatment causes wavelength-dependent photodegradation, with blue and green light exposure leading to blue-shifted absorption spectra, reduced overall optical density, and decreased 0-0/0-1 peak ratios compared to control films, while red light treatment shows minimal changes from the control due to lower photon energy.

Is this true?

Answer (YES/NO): NO